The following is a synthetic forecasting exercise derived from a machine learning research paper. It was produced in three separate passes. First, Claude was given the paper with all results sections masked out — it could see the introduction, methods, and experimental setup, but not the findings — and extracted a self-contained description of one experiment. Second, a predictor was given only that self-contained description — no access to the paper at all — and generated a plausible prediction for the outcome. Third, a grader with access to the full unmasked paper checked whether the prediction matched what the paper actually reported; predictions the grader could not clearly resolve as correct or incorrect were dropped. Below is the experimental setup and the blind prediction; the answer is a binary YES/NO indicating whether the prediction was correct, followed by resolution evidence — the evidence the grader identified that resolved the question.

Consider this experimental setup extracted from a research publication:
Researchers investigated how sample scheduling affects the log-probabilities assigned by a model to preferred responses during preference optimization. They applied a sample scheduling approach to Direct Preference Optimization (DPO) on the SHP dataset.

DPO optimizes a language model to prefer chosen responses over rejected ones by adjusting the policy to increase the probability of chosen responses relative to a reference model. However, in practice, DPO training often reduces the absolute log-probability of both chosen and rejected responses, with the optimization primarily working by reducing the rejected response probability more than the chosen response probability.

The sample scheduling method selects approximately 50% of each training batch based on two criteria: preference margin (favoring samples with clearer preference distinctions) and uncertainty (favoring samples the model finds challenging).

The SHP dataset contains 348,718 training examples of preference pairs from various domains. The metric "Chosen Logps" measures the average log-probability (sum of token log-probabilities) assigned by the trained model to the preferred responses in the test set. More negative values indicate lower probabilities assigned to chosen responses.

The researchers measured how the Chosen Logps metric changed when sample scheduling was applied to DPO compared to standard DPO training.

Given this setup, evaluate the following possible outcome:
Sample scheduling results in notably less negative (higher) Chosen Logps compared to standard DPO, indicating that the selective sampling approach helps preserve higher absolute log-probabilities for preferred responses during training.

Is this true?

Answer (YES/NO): YES